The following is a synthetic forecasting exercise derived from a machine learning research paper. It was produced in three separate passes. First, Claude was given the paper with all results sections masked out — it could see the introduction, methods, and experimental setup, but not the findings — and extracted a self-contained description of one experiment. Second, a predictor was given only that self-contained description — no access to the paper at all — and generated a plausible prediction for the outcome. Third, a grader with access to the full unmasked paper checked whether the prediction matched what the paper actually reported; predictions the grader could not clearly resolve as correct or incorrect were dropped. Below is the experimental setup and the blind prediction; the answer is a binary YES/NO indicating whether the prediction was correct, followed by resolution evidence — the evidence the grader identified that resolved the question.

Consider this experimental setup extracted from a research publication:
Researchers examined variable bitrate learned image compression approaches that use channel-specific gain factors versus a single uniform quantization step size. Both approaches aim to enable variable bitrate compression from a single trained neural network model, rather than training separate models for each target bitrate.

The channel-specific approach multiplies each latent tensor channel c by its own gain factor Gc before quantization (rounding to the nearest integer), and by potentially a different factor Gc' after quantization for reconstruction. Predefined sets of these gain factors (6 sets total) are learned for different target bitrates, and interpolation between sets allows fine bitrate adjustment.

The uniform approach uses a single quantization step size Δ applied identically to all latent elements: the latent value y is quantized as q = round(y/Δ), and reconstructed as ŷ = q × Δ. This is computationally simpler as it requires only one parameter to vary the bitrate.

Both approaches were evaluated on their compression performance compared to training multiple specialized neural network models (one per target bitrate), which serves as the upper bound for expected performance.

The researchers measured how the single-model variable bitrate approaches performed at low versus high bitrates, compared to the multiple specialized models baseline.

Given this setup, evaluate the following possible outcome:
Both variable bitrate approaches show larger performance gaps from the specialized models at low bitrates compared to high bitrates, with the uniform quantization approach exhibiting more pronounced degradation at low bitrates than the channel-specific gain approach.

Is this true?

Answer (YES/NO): NO